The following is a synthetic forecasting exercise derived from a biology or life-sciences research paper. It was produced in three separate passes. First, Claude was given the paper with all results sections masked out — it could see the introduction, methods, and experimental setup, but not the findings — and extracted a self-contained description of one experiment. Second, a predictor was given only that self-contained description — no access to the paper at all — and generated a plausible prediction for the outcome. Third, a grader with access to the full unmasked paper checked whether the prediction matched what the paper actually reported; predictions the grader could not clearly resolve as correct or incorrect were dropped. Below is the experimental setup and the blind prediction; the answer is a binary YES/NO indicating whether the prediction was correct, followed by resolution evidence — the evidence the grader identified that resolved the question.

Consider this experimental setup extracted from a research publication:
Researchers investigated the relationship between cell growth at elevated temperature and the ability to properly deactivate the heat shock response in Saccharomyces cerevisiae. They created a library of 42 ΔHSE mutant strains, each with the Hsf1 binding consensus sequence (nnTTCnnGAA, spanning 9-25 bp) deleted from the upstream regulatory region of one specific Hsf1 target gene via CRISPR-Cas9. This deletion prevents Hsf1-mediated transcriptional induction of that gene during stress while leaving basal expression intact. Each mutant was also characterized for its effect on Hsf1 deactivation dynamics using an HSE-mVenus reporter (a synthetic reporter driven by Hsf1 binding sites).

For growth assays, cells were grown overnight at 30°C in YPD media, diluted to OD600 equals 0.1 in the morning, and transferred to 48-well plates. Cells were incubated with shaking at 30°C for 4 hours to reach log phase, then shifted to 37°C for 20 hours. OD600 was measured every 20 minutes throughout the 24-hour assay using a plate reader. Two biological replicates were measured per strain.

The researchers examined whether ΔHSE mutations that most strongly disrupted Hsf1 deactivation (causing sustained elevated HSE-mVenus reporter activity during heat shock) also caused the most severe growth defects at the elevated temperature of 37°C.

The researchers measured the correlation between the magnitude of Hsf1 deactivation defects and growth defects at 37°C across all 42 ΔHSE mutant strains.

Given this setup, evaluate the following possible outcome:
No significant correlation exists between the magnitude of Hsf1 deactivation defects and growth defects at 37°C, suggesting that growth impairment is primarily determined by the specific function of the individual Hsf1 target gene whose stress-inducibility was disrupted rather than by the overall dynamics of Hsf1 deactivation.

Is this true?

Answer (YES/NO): YES